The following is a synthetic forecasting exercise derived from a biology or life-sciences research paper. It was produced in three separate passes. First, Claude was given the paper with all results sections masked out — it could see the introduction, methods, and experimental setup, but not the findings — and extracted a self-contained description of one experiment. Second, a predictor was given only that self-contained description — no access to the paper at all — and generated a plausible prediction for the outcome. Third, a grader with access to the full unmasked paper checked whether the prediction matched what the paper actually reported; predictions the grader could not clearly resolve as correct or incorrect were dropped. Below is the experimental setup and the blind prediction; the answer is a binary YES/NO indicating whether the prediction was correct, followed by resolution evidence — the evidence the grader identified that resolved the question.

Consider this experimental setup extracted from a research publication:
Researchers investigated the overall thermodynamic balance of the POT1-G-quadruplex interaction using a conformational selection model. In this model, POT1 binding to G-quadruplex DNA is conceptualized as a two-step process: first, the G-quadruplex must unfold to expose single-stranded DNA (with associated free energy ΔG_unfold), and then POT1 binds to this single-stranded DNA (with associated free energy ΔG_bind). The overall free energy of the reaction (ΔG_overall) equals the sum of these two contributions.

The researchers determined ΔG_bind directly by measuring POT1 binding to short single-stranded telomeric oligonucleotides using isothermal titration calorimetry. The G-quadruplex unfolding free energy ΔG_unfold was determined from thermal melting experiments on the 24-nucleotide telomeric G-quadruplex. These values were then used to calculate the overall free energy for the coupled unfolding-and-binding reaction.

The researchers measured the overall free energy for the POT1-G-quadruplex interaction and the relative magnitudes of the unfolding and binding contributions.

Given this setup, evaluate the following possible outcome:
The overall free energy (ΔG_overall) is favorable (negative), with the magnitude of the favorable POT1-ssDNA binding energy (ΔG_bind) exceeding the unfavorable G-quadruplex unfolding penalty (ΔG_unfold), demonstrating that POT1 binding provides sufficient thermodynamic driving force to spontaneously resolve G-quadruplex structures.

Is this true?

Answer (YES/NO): YES